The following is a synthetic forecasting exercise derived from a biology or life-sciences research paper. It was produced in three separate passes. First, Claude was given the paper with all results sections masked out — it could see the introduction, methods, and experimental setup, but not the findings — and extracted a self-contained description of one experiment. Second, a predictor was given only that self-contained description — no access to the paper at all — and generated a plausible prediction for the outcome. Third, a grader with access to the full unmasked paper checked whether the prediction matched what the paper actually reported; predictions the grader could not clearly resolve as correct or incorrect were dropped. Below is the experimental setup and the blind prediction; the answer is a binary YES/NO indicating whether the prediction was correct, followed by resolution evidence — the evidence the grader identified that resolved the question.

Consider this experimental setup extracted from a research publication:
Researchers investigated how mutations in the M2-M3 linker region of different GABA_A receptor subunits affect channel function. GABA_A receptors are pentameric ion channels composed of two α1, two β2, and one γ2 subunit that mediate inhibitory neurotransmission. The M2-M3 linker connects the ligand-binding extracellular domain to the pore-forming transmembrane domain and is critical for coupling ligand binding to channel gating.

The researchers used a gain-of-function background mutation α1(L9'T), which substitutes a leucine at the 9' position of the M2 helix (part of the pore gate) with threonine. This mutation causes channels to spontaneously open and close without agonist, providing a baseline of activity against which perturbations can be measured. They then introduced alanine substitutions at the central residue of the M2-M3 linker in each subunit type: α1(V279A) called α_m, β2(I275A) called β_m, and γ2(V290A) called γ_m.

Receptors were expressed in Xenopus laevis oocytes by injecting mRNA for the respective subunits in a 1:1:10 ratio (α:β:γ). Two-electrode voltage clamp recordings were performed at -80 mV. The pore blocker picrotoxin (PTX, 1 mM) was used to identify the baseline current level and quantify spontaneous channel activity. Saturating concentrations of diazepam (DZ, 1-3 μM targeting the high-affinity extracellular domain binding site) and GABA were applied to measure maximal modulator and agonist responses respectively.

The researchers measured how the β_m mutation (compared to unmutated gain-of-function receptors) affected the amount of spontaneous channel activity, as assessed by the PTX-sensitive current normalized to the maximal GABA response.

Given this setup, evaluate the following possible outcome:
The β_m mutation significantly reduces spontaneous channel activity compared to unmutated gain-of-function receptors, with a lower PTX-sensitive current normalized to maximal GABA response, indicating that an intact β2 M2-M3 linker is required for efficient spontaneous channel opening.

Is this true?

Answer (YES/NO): NO